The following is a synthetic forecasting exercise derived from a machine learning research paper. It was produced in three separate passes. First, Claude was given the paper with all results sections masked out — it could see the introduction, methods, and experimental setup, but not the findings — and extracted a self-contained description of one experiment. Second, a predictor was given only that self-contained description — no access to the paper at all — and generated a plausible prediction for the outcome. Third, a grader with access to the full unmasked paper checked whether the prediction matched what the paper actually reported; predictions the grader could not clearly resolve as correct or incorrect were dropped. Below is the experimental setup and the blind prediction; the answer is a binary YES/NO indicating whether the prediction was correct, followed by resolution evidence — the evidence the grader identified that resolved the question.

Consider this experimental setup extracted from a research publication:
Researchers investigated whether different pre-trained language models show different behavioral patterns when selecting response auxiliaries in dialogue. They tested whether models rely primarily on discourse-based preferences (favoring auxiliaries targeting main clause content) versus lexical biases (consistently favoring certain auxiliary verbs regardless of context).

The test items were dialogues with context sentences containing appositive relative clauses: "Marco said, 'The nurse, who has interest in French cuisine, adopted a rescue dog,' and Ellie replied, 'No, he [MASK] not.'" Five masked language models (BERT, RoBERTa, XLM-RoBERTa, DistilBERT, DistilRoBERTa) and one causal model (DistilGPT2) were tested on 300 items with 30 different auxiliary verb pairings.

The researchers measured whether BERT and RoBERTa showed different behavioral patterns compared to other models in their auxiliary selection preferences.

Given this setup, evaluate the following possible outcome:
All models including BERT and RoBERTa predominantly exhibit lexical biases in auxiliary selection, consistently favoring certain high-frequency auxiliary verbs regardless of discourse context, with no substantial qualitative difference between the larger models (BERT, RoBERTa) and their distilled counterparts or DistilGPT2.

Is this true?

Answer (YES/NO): NO